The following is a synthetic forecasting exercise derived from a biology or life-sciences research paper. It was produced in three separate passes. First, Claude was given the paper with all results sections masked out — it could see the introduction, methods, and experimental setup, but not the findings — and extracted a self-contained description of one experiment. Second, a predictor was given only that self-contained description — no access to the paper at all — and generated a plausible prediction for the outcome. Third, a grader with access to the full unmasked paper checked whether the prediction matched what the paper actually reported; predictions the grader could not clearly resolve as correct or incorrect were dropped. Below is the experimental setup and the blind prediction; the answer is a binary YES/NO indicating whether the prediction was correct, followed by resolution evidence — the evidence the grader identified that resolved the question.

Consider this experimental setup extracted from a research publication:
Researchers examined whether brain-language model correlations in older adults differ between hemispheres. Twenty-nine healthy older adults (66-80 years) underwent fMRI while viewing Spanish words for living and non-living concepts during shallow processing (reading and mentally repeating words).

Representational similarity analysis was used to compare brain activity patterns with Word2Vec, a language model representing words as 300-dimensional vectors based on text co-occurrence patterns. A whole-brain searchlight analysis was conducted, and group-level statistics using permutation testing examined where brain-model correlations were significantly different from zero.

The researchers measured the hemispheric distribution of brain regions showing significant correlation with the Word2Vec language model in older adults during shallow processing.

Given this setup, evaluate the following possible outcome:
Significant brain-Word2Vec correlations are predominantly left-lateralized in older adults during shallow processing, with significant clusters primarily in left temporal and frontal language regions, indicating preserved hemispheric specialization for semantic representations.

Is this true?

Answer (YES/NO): NO